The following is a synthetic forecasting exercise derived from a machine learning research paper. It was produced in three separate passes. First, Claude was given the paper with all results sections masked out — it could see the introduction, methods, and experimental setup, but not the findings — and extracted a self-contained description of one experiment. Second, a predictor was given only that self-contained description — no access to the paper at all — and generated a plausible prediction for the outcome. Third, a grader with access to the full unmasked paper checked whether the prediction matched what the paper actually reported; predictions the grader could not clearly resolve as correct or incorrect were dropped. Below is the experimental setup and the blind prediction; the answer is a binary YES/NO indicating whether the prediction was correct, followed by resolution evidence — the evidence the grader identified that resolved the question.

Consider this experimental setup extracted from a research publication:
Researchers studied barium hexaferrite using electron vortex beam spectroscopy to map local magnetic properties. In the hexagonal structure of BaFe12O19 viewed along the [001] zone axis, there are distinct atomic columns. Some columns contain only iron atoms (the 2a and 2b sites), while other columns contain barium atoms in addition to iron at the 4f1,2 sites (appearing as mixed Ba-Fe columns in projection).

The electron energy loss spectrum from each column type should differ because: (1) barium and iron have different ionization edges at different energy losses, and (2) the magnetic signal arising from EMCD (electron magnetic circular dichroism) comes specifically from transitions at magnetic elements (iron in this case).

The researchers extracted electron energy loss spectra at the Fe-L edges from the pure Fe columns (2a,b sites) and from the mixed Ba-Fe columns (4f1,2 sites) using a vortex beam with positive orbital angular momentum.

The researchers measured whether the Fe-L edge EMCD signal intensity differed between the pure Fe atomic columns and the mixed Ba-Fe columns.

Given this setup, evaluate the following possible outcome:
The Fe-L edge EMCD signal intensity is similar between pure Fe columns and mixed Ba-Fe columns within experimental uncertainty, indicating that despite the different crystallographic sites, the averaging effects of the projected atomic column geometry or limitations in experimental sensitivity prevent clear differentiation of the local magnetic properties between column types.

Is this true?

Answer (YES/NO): NO